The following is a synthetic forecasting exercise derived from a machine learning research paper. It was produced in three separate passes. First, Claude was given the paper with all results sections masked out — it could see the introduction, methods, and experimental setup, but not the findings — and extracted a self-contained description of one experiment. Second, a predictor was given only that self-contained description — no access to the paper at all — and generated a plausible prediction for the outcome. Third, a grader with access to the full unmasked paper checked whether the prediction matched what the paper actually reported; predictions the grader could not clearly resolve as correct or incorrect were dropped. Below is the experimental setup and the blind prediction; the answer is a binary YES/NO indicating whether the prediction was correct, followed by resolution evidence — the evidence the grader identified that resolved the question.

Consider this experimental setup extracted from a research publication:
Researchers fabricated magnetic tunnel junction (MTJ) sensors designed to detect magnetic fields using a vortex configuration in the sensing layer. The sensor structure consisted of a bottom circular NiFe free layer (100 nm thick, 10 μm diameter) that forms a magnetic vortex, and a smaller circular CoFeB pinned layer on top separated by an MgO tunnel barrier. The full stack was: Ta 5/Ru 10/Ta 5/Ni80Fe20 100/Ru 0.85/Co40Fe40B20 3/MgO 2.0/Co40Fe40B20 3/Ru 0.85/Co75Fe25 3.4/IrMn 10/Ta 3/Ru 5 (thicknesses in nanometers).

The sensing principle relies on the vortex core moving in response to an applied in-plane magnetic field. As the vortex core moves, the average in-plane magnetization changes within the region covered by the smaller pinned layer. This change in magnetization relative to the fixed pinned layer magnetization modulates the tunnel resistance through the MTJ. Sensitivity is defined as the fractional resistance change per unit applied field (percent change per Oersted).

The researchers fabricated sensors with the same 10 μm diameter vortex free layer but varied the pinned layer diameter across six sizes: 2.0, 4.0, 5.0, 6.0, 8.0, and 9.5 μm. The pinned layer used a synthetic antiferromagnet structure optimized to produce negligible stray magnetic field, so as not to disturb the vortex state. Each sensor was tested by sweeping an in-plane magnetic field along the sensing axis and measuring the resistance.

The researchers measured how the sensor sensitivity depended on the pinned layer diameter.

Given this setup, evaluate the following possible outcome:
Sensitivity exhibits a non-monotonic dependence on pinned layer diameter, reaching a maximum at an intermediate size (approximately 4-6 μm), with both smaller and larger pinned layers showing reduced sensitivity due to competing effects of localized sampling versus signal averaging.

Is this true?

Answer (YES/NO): NO